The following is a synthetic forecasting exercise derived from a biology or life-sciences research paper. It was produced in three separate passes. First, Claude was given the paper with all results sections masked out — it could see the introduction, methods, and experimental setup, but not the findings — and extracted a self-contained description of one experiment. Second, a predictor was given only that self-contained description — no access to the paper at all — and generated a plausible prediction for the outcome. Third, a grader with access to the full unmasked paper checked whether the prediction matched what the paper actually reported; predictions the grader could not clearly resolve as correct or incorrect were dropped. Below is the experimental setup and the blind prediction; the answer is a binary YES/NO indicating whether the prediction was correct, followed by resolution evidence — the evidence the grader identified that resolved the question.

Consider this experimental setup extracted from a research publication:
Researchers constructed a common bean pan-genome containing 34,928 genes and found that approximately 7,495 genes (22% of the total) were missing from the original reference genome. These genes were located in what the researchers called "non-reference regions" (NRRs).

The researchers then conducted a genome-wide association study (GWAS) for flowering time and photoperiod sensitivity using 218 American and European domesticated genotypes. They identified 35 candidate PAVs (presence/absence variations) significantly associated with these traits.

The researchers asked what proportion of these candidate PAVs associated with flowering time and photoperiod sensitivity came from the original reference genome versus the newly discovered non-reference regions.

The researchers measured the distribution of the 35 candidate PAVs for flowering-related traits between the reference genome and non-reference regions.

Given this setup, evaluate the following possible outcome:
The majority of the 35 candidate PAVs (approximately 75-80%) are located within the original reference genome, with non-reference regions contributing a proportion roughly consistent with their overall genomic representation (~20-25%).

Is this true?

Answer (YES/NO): NO